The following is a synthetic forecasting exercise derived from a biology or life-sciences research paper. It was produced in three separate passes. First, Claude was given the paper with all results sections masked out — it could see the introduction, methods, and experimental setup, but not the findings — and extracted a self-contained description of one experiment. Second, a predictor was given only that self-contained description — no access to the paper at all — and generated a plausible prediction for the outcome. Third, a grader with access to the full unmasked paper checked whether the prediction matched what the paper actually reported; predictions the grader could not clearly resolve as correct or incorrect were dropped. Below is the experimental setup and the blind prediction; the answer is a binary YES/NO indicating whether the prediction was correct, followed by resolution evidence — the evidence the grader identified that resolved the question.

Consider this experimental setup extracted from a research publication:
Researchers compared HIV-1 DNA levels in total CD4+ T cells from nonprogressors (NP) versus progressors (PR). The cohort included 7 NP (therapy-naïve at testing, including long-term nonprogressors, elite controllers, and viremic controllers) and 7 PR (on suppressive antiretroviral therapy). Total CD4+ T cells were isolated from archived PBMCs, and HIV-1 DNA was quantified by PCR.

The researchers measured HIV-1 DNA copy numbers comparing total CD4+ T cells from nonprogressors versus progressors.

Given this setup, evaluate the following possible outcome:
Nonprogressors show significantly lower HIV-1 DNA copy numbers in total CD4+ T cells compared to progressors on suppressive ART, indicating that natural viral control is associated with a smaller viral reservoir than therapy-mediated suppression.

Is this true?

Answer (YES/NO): NO